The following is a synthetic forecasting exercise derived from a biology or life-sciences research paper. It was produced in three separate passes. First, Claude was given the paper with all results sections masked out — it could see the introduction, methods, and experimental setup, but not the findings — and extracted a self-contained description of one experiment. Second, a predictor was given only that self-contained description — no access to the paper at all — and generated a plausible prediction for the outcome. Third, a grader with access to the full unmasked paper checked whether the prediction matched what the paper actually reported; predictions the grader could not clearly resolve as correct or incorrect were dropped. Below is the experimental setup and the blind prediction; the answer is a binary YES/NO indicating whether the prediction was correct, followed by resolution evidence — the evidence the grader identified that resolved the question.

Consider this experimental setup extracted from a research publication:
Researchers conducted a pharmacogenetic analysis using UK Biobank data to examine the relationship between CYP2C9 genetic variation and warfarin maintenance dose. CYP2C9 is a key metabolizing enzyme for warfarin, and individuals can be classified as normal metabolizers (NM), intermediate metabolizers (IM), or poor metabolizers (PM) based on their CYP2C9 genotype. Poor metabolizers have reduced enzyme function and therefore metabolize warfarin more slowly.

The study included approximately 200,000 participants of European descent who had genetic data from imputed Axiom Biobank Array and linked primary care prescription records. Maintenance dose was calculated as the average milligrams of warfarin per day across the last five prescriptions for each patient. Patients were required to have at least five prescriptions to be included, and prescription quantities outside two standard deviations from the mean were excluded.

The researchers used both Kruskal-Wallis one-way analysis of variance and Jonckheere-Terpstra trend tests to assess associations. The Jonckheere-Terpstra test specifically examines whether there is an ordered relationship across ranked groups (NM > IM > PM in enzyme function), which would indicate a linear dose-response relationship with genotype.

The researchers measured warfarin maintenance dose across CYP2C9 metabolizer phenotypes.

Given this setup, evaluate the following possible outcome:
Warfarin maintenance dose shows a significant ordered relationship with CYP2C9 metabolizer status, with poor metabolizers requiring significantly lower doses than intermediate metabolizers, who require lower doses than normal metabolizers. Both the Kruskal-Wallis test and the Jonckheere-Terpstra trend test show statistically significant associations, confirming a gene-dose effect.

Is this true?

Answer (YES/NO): NO